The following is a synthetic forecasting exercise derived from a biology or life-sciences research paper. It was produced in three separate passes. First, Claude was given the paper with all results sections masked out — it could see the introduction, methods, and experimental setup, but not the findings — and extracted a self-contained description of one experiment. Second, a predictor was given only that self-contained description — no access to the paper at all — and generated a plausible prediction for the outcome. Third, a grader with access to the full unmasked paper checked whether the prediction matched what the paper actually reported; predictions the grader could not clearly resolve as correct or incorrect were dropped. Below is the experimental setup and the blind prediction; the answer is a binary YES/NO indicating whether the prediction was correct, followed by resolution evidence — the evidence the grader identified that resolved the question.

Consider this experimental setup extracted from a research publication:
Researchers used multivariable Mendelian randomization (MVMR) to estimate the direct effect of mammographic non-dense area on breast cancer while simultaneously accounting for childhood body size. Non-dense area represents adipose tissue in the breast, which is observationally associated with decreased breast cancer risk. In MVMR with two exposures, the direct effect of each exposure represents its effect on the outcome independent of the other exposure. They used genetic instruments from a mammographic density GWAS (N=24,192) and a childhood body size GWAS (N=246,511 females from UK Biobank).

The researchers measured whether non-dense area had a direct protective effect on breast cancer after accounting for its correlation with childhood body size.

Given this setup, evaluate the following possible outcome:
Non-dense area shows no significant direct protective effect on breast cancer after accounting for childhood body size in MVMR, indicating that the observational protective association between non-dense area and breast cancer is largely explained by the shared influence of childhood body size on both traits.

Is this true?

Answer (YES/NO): NO